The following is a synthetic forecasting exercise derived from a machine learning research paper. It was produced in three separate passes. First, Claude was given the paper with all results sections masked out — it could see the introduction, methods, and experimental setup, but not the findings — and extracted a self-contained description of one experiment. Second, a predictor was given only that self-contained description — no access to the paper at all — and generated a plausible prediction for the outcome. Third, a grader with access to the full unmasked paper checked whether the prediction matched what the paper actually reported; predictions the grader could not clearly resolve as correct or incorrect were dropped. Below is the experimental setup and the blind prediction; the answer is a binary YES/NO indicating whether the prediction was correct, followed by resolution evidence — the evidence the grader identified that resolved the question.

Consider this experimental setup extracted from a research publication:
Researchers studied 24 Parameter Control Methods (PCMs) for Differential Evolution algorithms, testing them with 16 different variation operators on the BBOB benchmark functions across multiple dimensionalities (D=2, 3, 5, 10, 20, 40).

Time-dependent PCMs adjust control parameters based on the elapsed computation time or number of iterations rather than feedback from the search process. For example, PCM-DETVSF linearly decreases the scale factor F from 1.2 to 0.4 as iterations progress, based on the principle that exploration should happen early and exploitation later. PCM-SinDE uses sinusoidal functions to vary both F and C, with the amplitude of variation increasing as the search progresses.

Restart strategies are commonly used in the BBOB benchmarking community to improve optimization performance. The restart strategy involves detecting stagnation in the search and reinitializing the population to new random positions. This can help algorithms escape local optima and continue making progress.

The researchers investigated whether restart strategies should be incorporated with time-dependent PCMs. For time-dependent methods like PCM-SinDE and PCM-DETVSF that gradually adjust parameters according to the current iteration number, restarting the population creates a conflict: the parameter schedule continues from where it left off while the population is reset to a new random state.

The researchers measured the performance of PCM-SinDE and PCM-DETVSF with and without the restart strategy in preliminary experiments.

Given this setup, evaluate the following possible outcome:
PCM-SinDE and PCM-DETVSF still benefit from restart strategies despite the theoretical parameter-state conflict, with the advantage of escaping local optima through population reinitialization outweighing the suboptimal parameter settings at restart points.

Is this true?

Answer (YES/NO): NO